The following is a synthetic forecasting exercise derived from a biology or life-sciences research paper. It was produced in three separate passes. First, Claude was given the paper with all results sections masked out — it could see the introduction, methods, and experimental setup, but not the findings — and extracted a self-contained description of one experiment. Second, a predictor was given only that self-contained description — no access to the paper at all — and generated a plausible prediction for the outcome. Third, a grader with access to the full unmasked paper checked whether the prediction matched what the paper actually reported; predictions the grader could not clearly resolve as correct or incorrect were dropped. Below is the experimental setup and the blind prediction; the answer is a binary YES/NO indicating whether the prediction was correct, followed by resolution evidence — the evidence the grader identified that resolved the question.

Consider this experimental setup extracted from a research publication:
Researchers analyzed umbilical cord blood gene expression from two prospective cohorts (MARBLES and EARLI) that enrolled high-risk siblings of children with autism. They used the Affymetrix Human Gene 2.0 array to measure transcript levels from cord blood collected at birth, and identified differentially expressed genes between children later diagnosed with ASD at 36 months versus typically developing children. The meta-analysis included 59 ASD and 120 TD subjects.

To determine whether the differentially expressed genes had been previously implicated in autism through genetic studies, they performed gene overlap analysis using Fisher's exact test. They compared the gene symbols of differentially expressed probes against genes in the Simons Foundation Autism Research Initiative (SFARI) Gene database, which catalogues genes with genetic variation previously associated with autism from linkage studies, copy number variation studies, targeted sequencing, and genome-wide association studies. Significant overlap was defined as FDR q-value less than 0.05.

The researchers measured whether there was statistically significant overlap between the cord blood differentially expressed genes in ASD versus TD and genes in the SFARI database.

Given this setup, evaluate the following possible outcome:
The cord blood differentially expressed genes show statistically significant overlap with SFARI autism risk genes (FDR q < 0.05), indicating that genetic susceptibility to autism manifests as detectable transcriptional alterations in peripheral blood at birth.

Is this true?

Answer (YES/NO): NO